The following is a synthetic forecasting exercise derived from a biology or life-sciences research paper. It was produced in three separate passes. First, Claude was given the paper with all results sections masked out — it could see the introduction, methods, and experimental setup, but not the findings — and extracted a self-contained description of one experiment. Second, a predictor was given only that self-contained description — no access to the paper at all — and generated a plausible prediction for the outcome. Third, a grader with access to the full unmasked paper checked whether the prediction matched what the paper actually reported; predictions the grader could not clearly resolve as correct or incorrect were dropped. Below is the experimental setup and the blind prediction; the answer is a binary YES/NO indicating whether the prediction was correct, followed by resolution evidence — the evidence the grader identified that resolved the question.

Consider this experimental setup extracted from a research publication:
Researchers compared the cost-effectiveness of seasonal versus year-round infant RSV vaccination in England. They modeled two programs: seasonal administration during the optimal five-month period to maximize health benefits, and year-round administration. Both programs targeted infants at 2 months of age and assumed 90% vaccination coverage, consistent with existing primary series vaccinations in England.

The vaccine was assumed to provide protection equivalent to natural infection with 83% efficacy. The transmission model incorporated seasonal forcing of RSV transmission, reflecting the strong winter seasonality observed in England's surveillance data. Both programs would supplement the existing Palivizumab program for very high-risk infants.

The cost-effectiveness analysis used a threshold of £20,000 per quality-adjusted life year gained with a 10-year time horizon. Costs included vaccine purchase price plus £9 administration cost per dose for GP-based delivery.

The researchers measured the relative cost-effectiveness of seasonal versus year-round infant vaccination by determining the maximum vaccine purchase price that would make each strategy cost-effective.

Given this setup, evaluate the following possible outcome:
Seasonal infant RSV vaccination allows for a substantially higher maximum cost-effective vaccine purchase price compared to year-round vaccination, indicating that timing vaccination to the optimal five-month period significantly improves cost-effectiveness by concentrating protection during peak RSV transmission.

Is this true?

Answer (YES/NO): YES